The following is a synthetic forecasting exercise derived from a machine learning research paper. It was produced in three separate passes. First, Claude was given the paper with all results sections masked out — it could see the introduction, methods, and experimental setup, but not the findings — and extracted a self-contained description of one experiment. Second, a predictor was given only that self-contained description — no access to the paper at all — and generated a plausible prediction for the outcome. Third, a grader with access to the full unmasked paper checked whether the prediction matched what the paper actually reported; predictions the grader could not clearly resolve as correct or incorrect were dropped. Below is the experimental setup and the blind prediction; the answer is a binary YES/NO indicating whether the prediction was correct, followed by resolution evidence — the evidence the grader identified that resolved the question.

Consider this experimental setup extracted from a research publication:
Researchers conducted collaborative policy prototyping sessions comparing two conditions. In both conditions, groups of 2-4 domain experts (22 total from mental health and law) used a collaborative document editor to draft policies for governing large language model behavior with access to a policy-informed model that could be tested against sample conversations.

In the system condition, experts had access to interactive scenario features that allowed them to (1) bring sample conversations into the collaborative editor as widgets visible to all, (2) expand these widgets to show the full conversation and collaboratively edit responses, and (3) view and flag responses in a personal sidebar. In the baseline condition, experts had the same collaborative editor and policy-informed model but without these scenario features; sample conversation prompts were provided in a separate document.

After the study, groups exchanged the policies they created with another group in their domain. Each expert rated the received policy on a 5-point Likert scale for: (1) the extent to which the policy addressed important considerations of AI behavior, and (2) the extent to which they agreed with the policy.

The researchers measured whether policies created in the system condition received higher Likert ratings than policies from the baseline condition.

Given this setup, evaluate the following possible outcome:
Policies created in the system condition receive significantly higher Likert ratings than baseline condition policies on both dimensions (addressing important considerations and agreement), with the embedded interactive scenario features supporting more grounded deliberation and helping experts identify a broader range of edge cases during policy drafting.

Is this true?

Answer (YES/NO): NO